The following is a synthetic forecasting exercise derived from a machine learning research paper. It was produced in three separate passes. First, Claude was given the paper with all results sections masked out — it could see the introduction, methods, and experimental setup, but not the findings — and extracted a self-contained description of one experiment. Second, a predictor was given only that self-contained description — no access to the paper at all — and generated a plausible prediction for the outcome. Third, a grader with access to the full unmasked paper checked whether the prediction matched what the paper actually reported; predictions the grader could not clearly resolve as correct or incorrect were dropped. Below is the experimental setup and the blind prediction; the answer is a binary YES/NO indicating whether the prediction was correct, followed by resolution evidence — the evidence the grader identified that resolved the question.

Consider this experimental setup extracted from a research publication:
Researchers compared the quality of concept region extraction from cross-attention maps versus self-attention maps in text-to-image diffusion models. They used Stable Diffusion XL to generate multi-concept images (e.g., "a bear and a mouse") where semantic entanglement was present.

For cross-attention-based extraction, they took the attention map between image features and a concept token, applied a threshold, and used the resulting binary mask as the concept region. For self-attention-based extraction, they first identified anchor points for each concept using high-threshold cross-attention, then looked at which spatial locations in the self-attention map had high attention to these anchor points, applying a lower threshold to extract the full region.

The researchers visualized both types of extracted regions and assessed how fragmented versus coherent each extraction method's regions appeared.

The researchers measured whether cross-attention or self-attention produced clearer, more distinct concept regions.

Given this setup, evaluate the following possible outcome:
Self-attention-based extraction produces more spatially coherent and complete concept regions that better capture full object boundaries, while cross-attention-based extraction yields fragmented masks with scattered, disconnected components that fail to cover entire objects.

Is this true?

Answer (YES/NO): YES